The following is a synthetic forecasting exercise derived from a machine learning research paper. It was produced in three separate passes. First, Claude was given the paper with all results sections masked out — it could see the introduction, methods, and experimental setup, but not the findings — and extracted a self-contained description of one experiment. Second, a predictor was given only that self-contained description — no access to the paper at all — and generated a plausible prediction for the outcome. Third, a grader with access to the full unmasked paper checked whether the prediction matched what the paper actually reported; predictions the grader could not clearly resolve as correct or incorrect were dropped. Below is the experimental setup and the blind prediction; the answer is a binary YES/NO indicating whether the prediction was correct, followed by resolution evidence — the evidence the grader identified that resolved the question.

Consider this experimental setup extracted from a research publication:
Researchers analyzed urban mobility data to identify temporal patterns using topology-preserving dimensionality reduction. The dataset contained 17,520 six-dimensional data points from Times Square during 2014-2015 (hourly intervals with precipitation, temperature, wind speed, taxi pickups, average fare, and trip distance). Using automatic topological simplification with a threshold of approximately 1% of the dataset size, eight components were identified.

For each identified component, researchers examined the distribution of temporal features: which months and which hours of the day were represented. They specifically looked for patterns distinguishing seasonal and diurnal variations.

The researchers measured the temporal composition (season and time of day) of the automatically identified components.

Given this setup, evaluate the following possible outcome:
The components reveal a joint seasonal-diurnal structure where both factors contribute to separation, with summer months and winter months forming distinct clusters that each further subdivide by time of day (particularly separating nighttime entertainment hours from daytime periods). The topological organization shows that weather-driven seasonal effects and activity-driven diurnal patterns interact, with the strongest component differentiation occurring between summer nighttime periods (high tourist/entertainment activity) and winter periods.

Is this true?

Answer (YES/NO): NO